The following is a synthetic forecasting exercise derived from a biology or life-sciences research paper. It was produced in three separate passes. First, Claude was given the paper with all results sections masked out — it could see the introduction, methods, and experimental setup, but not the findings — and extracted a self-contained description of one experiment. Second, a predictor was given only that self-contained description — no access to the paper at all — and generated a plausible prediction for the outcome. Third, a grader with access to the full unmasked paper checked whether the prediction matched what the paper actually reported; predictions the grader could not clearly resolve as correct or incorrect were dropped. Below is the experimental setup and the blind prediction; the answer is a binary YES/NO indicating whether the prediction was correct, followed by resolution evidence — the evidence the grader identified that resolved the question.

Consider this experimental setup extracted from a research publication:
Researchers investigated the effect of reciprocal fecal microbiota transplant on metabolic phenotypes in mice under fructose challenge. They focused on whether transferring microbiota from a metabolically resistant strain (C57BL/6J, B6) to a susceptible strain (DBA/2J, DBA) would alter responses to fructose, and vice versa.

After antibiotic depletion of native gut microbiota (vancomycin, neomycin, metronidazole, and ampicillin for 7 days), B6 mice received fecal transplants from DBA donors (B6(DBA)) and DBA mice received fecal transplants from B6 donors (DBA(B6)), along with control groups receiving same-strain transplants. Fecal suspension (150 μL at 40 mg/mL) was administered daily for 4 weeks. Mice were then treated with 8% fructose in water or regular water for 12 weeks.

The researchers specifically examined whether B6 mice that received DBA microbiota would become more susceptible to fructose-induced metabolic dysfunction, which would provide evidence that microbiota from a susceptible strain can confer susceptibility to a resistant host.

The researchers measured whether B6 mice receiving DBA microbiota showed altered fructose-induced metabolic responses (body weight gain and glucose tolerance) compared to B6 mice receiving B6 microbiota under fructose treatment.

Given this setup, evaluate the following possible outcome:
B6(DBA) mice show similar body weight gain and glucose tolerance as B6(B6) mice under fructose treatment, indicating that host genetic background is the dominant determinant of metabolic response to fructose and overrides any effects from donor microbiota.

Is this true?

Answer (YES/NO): YES